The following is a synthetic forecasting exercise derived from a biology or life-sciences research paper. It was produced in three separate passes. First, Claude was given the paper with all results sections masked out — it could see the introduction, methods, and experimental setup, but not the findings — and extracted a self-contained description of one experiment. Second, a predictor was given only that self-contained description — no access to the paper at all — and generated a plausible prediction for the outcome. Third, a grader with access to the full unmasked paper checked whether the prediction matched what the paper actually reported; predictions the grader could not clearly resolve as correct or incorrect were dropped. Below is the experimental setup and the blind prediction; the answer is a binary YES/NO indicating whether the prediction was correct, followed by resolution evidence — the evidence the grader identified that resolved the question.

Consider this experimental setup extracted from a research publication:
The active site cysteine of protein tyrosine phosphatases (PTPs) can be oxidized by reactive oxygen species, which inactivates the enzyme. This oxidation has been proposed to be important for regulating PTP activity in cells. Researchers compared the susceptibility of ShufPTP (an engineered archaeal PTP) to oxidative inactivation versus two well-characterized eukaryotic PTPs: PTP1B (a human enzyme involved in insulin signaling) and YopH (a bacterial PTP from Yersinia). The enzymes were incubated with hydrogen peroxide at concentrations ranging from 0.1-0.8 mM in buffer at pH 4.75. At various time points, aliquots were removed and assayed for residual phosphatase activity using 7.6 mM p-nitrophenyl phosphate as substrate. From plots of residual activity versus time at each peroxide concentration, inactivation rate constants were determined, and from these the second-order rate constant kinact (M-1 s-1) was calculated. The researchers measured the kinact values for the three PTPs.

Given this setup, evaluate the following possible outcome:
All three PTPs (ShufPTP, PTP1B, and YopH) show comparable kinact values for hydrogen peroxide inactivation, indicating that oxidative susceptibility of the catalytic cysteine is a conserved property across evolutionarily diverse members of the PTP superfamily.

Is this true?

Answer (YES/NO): NO